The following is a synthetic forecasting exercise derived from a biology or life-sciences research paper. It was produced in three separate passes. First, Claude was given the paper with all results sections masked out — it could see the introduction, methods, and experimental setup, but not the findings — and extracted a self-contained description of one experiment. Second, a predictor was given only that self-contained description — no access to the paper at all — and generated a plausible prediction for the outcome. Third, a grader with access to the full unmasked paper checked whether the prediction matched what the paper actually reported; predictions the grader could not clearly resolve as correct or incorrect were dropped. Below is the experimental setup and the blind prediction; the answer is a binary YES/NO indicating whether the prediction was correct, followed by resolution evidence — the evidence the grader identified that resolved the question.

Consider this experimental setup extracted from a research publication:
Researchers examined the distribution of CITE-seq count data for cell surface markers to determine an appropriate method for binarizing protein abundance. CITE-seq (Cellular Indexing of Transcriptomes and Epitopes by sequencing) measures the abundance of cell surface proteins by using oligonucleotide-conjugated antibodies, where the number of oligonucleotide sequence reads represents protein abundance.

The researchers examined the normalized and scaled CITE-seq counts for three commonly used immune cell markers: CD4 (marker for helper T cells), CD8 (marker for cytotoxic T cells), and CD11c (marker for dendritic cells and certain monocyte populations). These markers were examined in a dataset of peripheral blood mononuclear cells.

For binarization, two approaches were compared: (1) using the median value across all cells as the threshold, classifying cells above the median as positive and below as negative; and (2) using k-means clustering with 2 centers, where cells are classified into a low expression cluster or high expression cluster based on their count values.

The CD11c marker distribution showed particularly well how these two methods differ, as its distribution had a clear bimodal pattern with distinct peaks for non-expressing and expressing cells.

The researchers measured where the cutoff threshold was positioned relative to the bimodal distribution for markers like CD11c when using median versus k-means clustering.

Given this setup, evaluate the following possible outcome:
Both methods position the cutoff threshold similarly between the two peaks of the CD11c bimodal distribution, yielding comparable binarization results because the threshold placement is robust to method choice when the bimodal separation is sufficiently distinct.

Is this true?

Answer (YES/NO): NO